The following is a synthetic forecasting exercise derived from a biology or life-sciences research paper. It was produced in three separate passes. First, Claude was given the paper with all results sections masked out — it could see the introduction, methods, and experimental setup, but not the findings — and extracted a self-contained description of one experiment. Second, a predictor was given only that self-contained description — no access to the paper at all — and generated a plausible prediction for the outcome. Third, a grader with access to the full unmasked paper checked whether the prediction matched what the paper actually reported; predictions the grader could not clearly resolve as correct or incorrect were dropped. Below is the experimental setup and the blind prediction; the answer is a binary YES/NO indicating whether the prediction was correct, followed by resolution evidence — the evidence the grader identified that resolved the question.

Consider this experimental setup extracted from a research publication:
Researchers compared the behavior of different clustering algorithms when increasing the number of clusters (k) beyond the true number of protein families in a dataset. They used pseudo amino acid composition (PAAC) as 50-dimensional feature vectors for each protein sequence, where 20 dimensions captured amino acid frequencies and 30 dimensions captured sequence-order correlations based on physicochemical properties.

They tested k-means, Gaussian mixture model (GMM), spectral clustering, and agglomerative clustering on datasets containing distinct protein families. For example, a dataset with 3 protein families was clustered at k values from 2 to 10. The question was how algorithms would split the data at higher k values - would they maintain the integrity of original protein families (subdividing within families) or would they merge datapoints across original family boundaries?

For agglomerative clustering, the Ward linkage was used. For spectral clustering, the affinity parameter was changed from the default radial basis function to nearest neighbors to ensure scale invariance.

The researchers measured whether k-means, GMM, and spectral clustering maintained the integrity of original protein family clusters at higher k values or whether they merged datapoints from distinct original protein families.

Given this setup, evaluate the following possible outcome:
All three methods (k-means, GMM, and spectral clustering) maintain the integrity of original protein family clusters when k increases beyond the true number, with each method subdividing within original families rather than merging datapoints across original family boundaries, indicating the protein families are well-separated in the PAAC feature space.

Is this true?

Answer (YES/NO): NO